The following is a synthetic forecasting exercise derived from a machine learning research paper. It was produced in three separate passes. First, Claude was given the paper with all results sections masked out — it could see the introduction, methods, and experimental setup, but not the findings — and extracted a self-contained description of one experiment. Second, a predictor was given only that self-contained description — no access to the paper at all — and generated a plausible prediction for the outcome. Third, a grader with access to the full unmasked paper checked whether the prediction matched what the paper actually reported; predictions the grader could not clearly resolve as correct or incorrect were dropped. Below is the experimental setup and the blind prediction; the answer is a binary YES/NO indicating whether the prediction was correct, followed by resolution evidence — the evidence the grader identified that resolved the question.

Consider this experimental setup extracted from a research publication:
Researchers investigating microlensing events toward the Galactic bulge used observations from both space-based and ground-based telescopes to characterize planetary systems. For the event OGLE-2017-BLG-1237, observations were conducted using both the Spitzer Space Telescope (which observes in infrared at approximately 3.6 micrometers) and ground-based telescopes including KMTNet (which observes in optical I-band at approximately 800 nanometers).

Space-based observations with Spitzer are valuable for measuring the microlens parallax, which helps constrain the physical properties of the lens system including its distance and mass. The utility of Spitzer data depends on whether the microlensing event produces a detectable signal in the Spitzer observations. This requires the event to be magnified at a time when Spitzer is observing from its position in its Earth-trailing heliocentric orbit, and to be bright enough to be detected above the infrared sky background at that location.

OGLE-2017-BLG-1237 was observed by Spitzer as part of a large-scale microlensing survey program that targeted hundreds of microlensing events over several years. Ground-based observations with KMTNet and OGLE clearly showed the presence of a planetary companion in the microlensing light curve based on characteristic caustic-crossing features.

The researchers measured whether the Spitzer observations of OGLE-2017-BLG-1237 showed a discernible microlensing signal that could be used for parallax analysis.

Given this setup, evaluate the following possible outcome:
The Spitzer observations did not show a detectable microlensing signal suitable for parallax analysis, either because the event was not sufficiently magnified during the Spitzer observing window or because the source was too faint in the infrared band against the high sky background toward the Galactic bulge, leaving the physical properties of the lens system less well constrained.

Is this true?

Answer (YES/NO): YES